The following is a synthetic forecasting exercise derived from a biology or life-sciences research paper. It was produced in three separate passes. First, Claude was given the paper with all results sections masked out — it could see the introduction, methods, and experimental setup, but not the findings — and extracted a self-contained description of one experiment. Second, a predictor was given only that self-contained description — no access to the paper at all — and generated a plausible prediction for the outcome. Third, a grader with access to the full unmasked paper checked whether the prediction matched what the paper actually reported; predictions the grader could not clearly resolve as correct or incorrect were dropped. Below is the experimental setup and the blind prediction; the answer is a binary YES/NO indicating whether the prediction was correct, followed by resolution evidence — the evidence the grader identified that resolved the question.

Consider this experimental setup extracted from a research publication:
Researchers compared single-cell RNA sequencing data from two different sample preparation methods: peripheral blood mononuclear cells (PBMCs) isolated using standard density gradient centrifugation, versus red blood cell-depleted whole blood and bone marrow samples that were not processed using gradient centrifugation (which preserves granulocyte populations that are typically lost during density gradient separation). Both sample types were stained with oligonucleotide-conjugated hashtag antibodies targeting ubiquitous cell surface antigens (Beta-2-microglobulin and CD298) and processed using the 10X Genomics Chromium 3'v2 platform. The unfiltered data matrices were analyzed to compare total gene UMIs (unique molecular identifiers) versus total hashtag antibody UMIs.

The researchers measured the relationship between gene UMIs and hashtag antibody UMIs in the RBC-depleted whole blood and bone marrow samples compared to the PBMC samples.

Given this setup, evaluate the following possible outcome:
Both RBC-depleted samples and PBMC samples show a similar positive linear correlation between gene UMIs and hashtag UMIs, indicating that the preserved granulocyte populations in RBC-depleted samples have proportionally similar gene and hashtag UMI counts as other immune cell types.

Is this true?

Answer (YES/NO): NO